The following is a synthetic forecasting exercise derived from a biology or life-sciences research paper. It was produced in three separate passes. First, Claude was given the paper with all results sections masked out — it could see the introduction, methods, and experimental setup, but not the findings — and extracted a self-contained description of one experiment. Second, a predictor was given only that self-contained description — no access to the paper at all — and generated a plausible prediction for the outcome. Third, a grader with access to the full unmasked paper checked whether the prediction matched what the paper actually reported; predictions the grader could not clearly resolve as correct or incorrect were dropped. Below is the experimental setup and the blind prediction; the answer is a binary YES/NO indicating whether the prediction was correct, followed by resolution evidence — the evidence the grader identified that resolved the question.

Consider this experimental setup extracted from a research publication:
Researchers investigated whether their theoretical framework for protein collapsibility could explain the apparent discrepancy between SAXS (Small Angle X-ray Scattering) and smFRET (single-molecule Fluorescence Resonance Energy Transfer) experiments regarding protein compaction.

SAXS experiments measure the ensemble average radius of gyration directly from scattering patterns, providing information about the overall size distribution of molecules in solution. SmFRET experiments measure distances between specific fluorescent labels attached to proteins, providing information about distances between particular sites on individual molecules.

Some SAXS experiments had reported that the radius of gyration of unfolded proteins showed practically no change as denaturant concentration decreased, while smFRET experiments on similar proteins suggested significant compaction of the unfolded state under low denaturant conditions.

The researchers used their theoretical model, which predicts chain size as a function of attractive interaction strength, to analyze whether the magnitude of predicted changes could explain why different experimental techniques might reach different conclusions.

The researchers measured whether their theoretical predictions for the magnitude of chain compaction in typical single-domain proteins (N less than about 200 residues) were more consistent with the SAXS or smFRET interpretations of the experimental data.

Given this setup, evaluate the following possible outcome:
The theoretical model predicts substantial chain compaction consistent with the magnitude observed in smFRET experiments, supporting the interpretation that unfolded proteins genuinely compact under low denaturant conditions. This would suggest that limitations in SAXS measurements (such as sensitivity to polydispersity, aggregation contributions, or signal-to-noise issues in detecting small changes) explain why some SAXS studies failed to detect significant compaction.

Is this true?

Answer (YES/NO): NO